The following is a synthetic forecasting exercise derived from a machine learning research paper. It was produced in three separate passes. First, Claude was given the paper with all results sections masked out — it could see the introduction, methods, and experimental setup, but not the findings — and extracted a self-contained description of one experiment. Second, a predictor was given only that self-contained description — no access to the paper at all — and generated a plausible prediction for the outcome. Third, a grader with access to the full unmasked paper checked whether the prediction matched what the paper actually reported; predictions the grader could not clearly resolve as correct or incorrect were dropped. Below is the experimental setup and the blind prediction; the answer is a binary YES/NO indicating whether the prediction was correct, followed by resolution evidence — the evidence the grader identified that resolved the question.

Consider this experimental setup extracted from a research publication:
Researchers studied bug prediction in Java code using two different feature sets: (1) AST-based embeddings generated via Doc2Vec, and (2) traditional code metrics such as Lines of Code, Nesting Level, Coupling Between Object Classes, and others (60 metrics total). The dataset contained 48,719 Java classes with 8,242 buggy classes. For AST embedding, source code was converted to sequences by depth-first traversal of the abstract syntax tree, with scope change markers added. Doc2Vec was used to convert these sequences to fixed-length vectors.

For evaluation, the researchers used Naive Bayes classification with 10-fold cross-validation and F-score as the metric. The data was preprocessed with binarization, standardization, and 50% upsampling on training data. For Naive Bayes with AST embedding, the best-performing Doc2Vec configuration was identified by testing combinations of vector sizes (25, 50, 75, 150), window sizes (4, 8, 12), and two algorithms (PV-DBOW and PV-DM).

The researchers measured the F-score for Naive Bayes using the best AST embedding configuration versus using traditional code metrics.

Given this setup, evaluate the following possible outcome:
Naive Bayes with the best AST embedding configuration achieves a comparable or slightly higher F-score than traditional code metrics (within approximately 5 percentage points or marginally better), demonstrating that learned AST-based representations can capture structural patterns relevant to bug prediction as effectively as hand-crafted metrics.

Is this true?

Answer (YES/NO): NO